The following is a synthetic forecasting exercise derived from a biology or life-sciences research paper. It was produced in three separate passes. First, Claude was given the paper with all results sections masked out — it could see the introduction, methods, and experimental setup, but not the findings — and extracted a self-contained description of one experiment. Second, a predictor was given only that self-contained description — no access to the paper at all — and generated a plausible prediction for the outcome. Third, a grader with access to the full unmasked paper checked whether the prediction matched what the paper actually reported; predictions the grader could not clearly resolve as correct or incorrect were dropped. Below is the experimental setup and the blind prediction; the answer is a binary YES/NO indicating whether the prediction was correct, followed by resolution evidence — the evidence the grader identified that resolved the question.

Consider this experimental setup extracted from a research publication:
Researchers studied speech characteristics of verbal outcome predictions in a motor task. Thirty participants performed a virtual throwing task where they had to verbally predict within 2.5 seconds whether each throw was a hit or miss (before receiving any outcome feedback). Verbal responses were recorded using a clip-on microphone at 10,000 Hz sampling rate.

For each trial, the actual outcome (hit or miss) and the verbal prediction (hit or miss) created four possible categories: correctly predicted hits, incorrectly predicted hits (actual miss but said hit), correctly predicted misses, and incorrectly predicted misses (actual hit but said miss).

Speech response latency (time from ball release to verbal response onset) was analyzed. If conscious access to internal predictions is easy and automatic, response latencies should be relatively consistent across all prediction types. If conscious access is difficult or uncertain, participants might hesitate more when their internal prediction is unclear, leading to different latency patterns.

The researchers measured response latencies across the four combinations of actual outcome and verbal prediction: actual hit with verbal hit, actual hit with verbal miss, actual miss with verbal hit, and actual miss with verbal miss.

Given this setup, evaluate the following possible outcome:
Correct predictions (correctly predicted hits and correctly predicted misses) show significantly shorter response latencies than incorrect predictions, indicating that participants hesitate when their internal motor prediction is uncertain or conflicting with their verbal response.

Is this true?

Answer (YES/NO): NO